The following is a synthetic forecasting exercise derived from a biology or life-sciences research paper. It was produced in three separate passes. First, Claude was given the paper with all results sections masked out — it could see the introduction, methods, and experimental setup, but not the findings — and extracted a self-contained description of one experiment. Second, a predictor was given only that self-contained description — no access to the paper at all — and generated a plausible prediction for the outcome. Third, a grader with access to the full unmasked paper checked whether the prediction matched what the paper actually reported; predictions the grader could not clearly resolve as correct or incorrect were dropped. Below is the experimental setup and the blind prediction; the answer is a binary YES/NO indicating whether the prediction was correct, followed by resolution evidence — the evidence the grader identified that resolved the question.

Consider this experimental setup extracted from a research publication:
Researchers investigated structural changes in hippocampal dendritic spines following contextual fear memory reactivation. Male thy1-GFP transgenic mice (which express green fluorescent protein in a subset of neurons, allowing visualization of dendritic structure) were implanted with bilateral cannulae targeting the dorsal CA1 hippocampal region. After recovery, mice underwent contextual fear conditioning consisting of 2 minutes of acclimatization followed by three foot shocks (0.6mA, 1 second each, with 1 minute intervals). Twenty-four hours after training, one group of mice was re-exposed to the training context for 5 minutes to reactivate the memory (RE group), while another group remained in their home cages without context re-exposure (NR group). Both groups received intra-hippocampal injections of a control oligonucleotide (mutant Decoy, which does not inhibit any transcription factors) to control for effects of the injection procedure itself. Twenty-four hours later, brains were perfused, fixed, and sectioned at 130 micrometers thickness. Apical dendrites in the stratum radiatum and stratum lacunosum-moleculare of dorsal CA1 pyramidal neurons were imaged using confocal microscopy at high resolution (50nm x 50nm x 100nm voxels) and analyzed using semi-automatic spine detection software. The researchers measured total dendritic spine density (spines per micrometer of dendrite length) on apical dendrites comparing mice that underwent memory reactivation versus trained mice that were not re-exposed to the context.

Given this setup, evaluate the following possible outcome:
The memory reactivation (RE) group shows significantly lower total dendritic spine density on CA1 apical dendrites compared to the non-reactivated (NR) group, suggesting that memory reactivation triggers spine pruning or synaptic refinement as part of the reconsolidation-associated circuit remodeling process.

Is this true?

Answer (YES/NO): NO